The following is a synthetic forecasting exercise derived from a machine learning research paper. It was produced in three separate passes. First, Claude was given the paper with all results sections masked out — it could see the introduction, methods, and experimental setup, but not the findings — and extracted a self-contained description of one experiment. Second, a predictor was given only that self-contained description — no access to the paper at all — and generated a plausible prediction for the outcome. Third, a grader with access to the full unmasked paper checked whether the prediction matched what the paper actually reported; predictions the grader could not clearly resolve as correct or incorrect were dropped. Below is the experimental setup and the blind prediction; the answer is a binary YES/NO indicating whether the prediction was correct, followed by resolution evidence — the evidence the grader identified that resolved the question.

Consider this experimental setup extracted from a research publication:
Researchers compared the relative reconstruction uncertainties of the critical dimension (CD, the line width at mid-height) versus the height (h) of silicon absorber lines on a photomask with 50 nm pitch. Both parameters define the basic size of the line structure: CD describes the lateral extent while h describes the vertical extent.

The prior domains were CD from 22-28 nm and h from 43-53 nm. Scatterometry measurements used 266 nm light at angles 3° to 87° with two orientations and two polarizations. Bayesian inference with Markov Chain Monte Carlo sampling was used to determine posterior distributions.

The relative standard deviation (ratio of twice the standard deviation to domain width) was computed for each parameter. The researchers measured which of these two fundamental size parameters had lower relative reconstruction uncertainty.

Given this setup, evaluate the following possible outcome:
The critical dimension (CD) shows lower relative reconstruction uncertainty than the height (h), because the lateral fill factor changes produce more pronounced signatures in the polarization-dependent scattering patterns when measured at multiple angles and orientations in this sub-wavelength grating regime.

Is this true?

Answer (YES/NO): YES